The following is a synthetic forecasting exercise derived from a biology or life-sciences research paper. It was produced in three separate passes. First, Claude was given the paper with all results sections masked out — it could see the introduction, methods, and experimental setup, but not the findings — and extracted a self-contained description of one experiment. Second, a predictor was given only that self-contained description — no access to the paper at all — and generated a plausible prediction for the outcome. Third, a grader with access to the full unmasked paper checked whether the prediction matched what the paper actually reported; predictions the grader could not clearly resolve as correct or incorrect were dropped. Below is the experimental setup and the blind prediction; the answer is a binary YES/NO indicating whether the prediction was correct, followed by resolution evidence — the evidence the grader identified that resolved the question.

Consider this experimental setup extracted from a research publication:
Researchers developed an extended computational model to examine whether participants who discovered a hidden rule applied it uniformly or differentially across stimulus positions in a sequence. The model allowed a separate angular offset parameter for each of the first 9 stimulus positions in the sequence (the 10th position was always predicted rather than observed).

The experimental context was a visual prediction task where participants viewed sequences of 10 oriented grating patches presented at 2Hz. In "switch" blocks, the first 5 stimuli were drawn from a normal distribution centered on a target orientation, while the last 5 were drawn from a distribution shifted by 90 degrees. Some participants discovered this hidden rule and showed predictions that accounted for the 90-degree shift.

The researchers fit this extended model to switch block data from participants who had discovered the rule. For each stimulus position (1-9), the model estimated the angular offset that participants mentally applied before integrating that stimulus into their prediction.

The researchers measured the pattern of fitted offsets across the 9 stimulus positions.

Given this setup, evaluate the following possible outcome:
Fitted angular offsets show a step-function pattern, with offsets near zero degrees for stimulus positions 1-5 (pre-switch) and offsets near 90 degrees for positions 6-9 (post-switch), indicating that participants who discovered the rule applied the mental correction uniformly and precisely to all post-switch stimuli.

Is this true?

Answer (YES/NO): NO